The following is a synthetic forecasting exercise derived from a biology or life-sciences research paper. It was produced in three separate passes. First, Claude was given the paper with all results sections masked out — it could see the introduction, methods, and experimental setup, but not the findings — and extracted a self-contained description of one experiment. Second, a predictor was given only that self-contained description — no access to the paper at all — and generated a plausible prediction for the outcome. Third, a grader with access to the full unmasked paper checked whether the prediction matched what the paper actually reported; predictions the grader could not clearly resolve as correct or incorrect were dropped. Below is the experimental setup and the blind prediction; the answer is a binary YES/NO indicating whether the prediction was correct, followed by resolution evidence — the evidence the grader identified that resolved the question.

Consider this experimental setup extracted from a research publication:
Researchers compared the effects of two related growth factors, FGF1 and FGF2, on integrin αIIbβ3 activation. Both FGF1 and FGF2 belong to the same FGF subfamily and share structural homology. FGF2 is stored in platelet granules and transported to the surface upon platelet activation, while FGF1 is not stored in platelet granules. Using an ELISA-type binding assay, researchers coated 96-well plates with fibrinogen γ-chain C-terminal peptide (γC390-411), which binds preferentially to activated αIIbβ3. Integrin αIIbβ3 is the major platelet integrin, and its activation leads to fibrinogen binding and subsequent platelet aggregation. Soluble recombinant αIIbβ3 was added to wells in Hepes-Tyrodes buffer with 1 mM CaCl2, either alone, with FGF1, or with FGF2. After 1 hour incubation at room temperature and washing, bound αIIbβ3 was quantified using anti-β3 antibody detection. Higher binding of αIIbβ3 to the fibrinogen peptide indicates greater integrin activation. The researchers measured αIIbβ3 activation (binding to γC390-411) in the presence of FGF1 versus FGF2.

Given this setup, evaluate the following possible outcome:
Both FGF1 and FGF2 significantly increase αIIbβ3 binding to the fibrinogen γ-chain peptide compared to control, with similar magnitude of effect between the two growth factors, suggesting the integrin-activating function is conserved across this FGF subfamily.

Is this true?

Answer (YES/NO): NO